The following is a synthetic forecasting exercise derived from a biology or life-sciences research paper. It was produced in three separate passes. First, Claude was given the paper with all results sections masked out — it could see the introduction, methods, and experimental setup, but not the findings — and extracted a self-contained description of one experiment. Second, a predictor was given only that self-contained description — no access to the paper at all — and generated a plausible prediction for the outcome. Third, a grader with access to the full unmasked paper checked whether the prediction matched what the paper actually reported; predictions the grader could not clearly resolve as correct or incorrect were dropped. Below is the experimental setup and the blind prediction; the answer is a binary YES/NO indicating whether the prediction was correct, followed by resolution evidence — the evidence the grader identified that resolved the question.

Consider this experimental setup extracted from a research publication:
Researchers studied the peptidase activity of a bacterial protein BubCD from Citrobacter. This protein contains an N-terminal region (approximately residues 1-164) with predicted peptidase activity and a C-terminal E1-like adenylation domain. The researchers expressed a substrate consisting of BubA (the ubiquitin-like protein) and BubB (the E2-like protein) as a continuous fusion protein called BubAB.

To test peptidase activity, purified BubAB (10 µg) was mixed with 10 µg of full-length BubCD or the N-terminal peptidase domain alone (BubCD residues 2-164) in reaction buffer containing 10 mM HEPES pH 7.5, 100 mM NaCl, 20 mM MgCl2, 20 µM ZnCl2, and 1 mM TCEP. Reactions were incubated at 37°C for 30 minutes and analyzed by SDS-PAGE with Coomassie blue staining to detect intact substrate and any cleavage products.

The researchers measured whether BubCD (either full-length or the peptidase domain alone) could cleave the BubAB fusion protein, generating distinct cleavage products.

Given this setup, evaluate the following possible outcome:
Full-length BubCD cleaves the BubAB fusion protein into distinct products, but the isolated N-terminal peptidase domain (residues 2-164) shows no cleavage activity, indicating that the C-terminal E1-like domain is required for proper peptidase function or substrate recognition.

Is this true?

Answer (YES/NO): NO